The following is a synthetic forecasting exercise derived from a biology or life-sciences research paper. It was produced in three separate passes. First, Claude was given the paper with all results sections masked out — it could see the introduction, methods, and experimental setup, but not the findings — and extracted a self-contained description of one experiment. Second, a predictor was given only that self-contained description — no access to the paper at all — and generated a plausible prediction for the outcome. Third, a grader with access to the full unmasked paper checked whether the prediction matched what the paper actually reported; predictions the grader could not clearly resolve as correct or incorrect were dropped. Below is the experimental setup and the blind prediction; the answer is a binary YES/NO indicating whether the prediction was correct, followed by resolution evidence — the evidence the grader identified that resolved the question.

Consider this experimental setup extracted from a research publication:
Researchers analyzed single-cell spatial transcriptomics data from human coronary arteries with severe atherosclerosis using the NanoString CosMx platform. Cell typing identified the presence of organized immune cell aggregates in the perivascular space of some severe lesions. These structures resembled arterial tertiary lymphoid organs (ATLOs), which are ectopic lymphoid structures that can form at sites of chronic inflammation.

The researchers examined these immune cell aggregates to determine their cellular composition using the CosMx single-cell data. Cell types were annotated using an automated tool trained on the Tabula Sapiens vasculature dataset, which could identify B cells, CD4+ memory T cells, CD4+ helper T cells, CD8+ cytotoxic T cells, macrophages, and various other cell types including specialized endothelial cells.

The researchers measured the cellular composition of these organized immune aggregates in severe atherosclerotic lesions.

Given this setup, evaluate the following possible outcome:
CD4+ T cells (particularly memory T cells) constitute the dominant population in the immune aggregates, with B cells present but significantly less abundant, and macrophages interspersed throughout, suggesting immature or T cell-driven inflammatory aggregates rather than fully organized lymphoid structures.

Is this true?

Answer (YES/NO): NO